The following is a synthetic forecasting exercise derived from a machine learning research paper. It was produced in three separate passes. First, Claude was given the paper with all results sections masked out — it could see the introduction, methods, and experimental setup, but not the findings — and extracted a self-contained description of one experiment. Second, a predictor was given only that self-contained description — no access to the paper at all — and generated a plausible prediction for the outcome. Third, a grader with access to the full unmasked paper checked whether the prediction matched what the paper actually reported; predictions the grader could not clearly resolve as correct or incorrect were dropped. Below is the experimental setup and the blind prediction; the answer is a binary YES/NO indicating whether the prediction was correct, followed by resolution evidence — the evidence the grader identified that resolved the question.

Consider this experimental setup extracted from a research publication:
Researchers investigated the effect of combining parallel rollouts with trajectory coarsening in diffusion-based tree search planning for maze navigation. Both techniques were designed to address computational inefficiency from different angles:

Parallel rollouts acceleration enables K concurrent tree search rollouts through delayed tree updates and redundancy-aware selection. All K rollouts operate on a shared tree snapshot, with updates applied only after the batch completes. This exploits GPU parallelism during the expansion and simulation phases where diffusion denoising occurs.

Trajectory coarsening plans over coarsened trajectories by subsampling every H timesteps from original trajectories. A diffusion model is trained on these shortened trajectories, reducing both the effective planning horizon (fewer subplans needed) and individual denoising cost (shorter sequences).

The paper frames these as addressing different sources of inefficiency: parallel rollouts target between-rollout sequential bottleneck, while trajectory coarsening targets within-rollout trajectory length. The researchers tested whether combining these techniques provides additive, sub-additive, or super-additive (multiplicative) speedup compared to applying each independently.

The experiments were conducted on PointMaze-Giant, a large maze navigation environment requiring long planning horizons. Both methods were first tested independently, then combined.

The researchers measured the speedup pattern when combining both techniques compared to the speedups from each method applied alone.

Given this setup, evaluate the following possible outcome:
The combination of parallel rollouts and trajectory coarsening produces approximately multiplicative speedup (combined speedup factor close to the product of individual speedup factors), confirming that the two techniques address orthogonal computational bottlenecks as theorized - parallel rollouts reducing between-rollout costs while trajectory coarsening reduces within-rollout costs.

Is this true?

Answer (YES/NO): NO